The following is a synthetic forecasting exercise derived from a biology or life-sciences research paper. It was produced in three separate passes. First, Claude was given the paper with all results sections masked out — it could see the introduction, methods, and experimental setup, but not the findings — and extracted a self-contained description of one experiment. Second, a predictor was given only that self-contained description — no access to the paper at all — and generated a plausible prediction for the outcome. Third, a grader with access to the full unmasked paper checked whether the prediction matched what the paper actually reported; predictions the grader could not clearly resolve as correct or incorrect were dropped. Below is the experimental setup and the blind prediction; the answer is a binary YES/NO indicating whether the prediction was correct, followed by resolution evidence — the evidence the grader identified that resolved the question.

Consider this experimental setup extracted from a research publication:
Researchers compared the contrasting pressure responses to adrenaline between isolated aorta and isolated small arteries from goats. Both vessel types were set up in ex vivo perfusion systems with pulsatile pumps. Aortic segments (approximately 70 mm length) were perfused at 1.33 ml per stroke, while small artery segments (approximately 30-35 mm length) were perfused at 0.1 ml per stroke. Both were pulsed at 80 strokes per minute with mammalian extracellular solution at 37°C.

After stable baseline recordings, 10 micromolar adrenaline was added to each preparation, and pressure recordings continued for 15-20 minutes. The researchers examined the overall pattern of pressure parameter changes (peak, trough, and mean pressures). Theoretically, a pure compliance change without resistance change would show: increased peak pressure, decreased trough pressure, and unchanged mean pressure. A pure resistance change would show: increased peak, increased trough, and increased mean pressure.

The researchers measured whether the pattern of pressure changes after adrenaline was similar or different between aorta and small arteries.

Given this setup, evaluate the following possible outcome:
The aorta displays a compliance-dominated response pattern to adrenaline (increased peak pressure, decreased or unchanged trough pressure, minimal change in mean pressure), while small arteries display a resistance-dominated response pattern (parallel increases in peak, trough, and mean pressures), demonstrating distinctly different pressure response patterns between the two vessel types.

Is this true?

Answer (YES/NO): YES